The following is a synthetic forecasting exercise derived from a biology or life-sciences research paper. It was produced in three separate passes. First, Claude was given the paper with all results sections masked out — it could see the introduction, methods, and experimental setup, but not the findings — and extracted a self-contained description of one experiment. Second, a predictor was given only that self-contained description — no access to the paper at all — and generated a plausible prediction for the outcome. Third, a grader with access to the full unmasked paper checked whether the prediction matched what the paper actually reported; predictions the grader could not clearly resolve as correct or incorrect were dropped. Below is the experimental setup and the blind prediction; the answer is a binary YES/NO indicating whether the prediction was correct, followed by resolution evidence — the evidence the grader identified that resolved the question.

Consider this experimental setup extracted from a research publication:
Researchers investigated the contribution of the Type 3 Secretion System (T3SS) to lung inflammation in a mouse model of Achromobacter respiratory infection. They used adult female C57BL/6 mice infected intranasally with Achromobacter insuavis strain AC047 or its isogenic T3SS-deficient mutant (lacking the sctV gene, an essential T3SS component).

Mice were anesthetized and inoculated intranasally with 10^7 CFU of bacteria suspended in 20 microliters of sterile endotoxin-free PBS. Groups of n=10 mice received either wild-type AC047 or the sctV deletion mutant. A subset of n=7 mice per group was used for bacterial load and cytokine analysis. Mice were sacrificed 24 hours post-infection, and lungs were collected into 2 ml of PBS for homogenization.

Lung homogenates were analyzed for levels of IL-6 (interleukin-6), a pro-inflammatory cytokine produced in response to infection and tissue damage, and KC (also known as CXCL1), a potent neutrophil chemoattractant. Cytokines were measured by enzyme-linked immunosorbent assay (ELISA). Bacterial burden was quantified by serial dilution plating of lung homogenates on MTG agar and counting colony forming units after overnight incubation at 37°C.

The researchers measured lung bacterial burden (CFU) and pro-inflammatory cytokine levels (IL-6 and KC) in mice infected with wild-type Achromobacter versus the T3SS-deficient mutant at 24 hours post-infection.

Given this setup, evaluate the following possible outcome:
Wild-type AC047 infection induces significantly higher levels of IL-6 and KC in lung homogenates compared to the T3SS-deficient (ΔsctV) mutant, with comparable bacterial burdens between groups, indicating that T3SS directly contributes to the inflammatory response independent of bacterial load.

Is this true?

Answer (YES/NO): NO